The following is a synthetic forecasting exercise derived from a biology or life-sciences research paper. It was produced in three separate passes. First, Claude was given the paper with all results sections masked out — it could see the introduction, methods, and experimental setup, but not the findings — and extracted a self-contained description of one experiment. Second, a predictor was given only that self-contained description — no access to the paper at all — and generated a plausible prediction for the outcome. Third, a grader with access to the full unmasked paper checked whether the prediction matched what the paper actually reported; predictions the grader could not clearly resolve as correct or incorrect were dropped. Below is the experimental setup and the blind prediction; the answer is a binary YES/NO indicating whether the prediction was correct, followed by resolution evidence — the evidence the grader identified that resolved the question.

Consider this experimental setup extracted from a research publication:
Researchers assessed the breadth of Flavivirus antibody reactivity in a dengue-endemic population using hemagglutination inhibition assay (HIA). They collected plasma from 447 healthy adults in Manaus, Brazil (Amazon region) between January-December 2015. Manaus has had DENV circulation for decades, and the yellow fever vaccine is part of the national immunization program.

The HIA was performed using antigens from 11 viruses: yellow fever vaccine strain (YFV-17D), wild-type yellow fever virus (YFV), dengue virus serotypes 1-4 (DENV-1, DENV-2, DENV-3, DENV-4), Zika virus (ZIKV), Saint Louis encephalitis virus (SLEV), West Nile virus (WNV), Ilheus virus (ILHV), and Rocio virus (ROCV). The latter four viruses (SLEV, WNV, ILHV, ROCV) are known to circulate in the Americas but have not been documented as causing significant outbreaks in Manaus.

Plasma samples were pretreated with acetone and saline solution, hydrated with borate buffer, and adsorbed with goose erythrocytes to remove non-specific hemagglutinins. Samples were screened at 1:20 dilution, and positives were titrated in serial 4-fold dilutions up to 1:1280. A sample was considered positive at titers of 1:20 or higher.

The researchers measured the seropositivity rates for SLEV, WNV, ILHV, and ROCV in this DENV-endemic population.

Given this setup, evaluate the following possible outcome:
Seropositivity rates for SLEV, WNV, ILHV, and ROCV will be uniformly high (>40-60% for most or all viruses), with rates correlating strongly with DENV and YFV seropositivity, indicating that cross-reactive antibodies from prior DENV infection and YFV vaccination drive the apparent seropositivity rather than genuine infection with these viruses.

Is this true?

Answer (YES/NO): YES